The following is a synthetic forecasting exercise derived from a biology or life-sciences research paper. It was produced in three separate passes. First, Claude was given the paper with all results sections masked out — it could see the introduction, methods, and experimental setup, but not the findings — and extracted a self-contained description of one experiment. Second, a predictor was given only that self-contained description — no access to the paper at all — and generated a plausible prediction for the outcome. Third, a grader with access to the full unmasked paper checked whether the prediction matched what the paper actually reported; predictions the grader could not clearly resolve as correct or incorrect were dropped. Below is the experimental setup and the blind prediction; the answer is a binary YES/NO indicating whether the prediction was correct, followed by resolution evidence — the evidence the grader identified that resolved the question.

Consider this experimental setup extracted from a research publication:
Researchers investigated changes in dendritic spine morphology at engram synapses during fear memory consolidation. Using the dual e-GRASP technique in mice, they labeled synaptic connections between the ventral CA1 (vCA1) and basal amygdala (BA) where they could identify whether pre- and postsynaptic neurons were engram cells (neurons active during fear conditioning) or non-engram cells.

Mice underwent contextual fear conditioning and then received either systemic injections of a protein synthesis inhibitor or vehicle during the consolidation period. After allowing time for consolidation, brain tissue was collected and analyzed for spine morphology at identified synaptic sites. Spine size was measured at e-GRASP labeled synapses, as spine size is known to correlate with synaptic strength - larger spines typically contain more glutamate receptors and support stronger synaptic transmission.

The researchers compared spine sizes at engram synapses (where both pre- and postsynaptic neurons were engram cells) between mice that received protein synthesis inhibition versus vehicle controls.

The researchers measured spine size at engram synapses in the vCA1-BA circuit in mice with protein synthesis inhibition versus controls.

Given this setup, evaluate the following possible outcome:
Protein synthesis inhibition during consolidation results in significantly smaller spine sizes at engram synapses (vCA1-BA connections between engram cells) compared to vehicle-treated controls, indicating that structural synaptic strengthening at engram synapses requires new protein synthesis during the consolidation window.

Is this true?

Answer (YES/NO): YES